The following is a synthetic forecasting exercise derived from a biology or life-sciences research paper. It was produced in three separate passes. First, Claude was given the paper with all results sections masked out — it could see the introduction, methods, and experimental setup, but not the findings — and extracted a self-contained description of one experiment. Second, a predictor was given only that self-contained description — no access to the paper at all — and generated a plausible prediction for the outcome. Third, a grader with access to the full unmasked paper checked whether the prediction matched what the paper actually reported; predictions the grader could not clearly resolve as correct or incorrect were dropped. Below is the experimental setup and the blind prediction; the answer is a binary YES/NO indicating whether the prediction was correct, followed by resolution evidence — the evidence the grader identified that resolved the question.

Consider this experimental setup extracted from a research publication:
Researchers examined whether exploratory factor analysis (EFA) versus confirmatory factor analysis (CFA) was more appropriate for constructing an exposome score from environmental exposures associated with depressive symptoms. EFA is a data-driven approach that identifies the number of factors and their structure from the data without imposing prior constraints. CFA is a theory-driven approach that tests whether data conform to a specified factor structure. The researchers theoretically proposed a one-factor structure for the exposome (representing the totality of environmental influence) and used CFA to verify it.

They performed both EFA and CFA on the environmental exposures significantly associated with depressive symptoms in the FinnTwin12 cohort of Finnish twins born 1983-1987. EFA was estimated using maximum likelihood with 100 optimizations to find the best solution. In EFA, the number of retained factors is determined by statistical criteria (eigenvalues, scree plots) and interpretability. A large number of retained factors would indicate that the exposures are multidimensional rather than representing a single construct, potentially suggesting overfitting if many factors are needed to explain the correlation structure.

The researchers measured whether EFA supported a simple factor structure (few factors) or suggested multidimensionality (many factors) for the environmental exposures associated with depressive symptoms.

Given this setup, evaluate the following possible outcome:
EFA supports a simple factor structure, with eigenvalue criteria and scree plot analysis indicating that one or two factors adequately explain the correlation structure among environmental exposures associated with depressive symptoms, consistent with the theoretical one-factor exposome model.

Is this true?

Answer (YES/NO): NO